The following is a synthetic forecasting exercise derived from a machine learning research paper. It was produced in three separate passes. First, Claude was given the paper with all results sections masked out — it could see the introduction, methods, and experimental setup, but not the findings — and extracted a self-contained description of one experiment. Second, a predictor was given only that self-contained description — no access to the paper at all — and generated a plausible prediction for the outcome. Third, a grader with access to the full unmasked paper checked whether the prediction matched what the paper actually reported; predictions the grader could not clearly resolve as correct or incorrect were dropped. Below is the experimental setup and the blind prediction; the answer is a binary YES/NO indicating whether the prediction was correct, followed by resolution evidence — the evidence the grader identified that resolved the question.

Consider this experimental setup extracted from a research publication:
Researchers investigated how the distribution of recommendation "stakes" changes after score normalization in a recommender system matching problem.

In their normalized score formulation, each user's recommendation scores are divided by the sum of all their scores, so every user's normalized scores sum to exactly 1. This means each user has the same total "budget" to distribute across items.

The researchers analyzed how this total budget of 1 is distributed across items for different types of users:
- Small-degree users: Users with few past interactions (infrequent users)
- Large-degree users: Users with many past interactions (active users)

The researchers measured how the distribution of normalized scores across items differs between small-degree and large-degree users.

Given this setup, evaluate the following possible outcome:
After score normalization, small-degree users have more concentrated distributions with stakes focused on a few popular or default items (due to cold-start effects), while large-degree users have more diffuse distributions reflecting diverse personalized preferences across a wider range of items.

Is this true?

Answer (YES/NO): YES